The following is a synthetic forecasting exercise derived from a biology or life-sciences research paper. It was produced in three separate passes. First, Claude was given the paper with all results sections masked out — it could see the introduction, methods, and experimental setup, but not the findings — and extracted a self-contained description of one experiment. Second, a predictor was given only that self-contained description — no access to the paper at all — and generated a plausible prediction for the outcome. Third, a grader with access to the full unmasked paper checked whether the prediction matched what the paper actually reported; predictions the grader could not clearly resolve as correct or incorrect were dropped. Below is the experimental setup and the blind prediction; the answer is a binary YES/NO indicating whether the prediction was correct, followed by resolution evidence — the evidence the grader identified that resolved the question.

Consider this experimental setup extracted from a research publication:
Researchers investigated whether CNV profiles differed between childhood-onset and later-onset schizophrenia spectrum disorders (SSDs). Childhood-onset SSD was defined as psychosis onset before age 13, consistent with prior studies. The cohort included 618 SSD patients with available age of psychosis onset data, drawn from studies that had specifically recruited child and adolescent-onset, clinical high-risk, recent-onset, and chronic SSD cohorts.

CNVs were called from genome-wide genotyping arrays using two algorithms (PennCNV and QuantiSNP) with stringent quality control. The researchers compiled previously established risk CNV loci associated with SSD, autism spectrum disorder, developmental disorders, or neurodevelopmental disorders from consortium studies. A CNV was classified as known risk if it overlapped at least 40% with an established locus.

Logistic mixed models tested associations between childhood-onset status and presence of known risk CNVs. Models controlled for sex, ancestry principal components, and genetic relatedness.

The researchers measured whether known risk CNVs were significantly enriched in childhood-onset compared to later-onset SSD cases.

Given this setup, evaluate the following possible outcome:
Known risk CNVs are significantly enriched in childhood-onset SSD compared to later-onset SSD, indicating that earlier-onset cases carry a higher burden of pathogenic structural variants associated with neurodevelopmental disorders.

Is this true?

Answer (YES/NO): NO